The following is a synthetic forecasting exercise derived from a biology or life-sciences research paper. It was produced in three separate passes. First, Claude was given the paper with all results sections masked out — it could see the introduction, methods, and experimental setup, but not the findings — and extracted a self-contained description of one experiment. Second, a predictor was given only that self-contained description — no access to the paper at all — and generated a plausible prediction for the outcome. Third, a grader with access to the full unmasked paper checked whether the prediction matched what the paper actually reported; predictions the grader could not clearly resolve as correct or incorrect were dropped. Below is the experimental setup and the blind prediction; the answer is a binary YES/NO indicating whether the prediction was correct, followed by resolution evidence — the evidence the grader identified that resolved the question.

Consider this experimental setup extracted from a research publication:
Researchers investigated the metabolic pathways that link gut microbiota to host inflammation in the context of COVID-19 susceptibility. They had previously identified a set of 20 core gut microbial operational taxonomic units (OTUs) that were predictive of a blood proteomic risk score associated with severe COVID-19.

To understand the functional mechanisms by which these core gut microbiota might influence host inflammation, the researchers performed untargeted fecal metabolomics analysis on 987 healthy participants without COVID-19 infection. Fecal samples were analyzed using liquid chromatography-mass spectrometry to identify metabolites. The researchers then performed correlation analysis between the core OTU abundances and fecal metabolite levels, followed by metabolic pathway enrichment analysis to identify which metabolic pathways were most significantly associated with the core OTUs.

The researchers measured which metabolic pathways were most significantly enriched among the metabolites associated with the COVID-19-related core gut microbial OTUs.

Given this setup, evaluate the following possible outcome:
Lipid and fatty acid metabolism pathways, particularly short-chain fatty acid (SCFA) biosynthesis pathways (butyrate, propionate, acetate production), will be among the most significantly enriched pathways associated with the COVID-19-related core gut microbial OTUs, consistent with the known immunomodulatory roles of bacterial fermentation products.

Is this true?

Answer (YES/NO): NO